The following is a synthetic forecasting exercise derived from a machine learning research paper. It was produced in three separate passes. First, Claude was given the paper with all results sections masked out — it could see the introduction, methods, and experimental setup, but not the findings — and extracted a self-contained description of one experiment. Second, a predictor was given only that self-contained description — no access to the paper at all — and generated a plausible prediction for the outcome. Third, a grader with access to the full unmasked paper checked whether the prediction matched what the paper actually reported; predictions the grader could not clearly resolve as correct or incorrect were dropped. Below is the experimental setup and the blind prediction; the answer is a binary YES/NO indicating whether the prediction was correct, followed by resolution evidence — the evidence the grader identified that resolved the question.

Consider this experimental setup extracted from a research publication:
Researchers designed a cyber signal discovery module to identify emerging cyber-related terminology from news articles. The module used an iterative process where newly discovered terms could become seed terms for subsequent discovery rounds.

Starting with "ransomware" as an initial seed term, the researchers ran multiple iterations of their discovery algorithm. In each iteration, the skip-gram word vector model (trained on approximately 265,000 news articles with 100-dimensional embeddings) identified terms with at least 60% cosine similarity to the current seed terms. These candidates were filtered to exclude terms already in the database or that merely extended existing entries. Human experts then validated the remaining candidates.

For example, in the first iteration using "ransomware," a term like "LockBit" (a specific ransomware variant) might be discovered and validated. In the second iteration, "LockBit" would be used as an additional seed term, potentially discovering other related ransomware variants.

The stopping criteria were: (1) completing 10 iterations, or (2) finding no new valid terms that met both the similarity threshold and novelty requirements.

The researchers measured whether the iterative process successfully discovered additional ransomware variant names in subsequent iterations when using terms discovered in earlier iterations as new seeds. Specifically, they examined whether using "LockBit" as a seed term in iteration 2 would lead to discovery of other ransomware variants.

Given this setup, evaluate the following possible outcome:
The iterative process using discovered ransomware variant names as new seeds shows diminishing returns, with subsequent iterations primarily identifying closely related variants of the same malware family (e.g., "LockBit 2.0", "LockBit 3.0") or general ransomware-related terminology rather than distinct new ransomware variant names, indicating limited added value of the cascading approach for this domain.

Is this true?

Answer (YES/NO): NO